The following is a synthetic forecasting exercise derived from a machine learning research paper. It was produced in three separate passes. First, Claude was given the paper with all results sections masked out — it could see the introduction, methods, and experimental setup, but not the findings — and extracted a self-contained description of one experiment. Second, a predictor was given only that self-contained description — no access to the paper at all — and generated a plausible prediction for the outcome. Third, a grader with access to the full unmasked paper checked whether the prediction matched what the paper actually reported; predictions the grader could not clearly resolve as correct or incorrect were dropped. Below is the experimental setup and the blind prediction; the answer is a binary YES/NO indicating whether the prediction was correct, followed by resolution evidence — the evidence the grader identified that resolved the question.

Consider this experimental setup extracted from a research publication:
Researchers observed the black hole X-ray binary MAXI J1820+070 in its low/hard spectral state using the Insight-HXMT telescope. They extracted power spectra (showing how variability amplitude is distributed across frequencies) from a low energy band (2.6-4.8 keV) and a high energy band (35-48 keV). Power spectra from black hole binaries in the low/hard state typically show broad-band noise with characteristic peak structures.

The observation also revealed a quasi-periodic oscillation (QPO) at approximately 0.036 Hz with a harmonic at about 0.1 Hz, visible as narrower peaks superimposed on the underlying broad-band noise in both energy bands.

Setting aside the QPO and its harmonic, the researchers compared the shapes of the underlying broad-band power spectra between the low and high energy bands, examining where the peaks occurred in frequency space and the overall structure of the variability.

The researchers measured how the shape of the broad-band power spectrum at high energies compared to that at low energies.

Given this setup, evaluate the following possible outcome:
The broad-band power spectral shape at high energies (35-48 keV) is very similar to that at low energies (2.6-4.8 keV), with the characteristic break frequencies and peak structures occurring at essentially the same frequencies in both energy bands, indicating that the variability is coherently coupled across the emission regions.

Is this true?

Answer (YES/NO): YES